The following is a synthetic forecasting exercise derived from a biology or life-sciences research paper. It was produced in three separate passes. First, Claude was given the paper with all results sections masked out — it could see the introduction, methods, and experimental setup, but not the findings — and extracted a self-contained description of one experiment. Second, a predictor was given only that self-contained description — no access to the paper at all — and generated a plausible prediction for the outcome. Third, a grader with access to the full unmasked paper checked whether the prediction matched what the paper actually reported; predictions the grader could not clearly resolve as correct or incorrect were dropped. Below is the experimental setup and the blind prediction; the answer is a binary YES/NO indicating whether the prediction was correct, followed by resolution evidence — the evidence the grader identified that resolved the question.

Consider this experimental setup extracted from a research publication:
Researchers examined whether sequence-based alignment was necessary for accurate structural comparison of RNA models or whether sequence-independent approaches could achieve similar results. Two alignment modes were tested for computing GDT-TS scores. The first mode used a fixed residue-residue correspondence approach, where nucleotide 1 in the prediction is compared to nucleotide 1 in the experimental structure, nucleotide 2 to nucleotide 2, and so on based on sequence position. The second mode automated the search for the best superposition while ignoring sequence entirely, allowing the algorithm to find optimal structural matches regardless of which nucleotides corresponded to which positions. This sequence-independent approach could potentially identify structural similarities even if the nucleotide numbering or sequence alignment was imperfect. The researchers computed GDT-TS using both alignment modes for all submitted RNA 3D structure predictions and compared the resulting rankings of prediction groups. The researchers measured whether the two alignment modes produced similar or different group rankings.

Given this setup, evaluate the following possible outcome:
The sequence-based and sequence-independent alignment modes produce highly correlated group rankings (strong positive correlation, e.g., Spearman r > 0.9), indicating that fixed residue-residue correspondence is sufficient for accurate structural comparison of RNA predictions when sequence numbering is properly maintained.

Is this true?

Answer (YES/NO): YES